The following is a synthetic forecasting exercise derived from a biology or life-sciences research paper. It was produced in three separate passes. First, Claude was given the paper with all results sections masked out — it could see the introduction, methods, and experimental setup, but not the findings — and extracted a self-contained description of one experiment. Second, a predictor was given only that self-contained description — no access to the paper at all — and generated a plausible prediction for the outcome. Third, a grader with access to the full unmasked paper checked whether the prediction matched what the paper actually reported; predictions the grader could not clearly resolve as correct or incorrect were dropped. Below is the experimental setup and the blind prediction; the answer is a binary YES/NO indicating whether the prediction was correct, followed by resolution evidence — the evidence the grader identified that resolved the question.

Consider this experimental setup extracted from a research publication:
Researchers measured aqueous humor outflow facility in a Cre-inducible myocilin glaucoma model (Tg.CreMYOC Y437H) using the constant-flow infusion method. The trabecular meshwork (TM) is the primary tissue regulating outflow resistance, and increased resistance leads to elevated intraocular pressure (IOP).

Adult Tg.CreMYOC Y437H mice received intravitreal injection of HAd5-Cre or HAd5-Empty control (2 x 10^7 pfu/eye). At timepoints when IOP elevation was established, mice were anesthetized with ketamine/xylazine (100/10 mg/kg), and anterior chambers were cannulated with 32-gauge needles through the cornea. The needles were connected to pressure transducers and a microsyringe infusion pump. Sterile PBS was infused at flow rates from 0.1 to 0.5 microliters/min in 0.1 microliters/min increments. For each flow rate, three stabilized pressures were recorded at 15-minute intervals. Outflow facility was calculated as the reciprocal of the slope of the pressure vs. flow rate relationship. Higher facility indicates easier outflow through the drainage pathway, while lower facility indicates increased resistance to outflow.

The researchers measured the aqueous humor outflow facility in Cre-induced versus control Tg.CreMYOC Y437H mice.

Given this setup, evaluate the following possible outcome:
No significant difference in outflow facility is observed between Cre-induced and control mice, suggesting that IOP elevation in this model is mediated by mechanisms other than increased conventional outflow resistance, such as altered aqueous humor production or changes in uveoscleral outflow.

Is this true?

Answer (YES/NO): NO